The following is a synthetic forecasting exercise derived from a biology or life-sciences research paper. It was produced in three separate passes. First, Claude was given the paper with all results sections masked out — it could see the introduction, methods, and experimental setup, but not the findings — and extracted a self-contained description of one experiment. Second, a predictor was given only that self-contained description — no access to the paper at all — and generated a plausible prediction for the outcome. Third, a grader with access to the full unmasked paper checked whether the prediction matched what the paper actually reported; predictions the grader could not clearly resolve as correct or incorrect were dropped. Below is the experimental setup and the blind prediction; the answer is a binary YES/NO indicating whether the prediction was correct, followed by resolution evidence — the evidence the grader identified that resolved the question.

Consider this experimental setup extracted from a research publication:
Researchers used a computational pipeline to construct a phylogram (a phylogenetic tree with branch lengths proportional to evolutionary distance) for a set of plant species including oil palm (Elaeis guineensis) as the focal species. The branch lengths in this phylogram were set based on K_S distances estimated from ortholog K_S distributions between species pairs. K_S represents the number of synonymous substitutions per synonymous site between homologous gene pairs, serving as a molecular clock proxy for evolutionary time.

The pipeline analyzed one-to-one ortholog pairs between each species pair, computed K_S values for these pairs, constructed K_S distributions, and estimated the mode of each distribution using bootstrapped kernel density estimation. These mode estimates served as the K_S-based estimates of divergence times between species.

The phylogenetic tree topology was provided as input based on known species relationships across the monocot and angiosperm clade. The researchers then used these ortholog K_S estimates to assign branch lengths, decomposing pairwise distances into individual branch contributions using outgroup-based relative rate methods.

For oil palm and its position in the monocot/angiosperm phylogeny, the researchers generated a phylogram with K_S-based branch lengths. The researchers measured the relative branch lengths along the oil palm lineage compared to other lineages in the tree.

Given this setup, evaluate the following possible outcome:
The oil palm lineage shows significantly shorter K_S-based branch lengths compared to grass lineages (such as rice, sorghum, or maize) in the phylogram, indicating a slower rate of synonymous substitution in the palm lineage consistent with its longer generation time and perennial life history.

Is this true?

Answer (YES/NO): YES